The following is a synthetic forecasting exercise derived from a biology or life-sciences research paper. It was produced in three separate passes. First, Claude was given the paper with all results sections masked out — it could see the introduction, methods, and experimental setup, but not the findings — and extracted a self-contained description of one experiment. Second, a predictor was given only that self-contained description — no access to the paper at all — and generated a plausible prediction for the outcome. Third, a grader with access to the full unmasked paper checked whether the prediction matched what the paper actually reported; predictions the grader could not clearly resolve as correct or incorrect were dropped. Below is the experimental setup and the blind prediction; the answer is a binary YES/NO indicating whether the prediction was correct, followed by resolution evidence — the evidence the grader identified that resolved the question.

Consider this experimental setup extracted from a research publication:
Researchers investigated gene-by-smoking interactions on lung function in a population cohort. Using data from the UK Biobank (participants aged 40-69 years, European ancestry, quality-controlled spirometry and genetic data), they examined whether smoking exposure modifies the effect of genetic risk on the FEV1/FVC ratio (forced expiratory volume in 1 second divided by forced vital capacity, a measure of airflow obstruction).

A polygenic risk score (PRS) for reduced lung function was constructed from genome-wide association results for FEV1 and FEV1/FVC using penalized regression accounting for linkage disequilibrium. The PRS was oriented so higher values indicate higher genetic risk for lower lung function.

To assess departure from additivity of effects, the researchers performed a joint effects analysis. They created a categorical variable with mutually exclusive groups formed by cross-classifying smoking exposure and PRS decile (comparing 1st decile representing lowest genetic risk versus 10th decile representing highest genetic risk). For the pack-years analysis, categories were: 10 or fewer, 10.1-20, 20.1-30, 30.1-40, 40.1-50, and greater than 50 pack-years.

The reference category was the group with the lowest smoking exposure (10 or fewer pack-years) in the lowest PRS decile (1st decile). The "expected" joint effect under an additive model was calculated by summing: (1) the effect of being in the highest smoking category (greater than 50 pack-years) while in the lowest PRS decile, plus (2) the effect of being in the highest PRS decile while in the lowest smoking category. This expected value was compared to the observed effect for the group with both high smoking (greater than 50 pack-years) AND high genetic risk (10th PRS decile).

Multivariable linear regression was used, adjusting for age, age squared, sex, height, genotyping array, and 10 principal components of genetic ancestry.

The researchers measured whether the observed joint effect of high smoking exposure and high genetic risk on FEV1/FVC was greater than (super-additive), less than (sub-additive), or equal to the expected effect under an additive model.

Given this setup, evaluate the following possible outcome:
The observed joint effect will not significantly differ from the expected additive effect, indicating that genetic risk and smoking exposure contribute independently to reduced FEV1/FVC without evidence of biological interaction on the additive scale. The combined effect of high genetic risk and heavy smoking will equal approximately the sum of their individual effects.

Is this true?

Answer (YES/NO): NO